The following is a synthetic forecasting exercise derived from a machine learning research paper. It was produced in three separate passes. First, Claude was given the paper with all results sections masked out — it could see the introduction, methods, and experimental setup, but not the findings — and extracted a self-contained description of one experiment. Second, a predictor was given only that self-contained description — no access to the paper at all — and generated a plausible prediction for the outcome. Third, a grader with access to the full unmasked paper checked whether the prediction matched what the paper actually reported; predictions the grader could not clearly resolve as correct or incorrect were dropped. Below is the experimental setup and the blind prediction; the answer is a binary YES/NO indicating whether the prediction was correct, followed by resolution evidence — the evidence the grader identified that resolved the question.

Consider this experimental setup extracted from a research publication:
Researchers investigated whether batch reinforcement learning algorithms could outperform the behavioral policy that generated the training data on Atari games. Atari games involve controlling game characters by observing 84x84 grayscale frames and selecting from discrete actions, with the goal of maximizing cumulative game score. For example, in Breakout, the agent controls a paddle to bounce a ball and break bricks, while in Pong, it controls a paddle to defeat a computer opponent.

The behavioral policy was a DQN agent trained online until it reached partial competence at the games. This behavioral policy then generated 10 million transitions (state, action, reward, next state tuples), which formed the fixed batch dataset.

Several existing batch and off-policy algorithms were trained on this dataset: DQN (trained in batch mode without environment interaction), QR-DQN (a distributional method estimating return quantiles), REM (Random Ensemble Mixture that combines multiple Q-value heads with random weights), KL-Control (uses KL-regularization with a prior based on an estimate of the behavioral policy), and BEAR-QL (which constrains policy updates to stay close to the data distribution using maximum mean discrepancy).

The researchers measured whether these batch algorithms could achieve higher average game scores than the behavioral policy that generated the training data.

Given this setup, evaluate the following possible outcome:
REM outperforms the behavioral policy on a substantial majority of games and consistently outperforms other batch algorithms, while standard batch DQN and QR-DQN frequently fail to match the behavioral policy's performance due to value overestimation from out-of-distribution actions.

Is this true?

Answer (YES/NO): NO